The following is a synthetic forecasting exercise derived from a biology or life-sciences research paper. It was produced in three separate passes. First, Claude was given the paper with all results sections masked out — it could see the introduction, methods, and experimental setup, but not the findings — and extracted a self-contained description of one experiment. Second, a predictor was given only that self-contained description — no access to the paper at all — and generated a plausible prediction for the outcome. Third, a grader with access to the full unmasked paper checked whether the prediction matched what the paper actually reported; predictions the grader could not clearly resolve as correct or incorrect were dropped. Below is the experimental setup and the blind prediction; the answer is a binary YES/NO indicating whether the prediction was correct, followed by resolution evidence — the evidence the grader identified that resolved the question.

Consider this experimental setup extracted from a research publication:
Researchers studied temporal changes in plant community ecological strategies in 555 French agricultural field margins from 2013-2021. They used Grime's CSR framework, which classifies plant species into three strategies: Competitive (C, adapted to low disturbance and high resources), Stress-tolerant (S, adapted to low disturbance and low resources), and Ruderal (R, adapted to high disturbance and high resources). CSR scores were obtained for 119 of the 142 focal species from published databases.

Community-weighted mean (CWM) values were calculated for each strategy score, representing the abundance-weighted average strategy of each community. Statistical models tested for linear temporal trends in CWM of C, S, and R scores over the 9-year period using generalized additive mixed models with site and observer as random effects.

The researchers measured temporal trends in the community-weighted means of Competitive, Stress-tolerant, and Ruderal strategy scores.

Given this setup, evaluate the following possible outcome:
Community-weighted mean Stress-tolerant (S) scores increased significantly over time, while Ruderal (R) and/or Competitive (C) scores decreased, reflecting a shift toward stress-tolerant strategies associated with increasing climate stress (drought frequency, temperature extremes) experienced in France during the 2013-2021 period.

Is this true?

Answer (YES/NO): YES